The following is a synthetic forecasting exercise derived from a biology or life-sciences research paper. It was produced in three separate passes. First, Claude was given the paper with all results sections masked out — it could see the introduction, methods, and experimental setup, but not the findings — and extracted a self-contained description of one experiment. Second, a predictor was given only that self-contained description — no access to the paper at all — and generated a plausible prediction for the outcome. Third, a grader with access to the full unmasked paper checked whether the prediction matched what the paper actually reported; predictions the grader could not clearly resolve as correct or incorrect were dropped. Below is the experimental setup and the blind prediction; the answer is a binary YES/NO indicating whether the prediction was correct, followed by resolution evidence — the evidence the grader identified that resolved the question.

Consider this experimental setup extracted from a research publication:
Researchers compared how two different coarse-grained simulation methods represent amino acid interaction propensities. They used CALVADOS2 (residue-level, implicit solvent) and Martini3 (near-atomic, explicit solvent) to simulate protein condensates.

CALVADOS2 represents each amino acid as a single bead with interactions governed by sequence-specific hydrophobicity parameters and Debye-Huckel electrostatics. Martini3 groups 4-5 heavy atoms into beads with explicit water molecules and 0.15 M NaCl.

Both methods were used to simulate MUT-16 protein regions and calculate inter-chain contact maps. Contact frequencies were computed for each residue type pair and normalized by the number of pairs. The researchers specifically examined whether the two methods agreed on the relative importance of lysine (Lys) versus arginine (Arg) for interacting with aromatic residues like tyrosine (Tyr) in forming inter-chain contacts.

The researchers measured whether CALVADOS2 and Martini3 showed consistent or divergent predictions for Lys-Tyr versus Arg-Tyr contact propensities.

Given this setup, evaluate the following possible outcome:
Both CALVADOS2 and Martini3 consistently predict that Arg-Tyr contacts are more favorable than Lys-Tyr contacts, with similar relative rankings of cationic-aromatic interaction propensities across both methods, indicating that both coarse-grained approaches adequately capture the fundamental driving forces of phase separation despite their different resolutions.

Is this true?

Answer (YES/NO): NO